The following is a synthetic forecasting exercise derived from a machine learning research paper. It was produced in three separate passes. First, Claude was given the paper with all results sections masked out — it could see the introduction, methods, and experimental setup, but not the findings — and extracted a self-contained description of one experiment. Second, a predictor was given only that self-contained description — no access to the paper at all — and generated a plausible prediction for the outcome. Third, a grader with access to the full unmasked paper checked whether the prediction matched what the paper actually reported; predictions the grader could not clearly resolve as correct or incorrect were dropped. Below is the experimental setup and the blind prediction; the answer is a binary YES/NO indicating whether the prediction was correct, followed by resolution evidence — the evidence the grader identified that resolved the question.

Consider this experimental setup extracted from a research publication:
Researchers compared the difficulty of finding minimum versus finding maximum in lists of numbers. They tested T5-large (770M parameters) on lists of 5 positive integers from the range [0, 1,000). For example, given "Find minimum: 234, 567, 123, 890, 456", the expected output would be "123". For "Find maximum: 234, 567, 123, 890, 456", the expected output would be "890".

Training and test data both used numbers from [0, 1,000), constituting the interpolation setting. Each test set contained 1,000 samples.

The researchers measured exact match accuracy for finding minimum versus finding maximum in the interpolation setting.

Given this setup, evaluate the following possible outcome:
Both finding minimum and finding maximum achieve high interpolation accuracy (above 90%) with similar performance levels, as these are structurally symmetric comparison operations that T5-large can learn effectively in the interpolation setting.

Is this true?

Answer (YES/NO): YES